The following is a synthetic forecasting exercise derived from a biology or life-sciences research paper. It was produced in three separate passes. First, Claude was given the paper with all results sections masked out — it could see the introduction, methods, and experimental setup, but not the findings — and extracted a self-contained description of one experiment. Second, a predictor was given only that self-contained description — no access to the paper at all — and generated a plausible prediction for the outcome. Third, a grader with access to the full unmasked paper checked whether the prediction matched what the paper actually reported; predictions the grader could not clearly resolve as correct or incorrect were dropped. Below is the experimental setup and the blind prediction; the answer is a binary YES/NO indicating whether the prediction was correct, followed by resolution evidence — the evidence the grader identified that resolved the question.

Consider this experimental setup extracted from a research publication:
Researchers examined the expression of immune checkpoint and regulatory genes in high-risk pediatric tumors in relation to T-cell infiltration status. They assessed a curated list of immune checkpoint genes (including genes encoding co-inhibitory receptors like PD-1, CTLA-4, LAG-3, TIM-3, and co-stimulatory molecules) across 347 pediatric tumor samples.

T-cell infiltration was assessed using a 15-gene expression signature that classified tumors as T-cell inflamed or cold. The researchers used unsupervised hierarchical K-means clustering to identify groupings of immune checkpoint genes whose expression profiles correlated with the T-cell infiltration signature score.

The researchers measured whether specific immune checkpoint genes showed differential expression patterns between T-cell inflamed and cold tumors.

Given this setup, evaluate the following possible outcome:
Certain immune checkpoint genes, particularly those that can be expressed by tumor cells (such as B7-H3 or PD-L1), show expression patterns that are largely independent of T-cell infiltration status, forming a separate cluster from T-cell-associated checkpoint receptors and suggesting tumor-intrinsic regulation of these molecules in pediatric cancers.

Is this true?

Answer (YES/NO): NO